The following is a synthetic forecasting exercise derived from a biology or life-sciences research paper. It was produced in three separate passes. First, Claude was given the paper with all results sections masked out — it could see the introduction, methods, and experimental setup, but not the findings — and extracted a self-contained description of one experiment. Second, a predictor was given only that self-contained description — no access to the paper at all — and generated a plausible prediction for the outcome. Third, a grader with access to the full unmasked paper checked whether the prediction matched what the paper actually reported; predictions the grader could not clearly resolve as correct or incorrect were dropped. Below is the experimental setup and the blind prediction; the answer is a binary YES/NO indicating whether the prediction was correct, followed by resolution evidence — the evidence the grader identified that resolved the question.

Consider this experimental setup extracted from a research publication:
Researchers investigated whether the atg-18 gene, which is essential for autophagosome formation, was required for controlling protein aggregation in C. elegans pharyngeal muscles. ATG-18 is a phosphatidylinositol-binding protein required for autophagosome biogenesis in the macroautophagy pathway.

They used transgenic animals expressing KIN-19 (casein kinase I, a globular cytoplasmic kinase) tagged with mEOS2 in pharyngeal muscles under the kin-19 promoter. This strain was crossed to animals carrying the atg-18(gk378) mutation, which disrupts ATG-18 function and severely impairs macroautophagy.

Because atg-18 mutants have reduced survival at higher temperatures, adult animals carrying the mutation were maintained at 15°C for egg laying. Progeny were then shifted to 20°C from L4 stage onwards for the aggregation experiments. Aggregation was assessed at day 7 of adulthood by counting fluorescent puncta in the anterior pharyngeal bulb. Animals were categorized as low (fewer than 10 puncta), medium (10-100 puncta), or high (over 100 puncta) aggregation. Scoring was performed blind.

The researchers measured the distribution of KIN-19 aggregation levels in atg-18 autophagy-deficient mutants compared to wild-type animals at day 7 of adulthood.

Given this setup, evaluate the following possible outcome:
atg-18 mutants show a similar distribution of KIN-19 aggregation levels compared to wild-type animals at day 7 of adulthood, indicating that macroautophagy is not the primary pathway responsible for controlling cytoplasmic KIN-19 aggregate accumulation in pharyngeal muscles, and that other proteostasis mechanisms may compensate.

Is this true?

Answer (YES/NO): NO